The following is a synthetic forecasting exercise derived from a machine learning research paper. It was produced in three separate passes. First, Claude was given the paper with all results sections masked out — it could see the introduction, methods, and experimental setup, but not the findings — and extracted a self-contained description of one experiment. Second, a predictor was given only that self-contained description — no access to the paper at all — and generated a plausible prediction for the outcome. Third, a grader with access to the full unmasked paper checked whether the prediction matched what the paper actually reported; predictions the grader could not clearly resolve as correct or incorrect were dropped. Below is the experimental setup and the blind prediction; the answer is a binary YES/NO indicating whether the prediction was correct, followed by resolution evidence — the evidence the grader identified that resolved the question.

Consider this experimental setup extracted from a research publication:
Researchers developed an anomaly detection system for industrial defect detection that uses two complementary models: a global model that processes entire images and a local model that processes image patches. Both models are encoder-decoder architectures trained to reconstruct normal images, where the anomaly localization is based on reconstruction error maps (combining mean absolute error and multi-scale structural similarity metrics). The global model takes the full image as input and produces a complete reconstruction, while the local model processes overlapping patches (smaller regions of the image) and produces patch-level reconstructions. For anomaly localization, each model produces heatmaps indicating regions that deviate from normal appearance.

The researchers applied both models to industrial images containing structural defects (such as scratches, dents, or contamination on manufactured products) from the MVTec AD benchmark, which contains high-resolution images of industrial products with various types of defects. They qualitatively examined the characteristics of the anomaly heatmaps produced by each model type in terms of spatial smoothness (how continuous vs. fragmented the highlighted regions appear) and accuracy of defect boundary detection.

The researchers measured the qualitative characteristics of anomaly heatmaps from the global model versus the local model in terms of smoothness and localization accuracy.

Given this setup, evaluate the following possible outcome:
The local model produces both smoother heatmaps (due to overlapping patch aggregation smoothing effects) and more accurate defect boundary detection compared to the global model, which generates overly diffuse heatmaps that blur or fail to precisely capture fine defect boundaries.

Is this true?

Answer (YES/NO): NO